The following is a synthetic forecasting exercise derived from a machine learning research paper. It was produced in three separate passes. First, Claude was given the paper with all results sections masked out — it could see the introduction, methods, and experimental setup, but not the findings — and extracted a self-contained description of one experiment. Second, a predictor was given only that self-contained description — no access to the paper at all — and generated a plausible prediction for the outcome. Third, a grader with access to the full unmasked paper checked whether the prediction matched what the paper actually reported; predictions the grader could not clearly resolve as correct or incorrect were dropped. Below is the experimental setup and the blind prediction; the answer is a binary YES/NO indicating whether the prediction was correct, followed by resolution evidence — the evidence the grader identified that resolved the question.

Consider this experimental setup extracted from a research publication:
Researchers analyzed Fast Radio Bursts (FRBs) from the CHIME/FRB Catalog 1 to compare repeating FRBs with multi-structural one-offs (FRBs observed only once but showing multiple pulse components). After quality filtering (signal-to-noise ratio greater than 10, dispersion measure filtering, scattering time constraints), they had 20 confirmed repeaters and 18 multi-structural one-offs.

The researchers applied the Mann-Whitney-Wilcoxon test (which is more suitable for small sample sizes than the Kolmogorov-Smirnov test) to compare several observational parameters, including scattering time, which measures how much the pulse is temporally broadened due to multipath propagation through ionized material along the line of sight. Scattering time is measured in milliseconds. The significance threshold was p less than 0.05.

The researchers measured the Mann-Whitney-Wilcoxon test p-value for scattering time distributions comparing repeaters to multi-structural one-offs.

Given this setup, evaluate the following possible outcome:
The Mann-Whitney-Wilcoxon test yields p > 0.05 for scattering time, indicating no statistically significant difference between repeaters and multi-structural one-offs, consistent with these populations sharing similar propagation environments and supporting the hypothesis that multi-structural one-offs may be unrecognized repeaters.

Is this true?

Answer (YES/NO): NO